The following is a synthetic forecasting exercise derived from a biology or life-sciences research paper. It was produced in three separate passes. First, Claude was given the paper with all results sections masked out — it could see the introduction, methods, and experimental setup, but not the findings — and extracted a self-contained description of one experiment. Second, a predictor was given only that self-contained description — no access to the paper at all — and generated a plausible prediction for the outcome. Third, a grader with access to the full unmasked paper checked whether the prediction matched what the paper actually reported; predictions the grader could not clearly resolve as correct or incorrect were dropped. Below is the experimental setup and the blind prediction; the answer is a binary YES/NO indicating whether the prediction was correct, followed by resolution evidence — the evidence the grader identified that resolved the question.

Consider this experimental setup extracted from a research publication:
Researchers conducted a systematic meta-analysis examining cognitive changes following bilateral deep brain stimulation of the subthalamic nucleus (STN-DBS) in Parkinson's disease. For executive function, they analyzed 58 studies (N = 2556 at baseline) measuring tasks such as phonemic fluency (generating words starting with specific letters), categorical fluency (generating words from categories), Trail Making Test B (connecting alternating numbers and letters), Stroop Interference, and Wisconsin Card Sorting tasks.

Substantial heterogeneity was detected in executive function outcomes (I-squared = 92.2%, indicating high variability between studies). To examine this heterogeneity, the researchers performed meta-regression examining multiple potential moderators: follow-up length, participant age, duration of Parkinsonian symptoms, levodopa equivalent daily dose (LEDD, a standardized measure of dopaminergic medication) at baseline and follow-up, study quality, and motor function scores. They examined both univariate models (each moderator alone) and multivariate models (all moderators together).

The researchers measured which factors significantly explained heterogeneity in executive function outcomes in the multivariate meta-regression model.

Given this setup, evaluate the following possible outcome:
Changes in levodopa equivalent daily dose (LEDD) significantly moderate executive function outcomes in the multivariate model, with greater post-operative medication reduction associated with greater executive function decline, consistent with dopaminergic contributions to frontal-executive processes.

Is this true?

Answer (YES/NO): NO